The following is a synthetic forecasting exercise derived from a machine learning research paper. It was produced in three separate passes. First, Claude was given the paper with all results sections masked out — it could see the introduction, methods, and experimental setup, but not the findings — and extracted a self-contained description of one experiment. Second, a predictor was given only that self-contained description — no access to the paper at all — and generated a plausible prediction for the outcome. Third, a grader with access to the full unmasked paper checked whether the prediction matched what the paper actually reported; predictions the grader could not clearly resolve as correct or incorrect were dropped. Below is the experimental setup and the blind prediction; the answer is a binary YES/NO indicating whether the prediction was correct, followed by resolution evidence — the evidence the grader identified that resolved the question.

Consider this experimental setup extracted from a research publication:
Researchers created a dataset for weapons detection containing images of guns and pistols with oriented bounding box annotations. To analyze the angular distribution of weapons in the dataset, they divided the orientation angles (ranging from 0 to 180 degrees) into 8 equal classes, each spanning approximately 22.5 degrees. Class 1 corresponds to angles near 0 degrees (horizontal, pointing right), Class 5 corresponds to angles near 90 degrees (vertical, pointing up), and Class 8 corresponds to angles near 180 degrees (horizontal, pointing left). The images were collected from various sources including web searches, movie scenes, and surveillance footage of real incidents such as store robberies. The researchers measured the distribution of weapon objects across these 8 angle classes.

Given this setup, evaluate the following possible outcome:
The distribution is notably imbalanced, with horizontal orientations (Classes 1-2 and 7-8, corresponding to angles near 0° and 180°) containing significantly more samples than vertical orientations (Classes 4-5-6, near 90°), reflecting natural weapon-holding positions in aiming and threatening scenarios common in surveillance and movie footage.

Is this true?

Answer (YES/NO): YES